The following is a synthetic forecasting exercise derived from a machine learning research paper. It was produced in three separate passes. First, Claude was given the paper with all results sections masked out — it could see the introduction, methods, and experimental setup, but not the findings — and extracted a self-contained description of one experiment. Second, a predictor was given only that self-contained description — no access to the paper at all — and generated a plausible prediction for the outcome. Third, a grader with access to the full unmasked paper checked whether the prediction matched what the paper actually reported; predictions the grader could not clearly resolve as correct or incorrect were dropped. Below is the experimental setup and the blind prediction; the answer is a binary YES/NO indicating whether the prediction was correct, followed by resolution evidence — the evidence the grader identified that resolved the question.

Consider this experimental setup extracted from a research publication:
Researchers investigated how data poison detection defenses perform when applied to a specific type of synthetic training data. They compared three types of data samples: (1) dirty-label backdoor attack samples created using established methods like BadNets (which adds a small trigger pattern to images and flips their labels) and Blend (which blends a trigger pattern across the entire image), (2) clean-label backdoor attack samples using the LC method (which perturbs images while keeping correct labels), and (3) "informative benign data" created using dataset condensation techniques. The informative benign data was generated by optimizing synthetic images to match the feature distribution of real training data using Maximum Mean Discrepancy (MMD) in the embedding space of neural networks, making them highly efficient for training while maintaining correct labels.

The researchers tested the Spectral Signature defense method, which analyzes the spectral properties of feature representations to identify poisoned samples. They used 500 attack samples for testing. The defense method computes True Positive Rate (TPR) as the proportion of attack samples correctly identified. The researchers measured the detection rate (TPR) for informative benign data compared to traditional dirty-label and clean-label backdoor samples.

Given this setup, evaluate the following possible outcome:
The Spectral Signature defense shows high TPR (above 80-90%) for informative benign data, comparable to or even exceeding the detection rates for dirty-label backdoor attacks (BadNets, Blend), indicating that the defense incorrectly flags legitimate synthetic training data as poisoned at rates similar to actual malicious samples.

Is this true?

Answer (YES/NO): NO